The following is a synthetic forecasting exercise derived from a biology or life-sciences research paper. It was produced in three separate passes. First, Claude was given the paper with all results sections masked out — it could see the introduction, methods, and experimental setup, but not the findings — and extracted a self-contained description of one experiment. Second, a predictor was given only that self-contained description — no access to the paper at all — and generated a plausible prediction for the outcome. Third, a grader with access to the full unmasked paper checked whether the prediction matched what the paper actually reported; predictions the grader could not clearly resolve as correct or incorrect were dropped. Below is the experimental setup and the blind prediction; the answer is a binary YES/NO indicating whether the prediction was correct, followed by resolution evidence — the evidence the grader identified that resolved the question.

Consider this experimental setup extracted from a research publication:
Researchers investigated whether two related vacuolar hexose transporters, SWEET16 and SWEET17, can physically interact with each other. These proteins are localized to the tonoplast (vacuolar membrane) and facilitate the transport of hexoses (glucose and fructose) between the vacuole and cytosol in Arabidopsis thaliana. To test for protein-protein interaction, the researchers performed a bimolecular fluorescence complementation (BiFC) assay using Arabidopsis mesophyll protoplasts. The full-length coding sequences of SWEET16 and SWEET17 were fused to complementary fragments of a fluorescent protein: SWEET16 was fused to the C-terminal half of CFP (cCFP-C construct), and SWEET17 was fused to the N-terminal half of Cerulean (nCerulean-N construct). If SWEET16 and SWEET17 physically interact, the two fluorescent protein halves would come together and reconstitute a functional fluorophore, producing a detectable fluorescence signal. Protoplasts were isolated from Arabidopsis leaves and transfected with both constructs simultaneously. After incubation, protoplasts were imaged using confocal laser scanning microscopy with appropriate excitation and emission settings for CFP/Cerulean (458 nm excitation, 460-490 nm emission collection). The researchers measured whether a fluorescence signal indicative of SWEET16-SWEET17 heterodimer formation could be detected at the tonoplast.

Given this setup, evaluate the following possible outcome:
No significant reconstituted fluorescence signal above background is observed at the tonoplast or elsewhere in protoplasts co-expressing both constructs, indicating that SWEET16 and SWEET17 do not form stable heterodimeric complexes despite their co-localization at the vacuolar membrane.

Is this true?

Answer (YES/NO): NO